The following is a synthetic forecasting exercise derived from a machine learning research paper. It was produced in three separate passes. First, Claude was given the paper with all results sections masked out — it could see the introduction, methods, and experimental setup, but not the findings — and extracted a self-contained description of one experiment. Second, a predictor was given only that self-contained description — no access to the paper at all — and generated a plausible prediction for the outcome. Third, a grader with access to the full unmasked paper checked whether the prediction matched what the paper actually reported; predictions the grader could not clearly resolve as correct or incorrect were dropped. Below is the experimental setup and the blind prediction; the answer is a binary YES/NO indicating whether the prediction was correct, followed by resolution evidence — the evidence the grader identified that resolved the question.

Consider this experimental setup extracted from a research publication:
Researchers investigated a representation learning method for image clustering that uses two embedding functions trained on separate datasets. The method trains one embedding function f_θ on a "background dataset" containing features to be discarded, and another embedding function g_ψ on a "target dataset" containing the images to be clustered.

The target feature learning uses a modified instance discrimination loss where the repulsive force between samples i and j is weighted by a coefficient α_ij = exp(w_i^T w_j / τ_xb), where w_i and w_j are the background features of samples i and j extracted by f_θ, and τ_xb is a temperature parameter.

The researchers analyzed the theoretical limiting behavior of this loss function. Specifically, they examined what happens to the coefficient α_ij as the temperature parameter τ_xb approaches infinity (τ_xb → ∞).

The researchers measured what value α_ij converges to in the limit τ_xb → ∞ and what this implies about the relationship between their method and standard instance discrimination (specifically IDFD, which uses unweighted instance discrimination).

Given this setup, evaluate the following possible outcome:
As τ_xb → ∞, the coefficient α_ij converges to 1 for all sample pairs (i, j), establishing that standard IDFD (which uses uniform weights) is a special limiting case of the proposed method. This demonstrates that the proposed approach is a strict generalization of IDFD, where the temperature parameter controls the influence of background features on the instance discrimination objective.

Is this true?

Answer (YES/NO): YES